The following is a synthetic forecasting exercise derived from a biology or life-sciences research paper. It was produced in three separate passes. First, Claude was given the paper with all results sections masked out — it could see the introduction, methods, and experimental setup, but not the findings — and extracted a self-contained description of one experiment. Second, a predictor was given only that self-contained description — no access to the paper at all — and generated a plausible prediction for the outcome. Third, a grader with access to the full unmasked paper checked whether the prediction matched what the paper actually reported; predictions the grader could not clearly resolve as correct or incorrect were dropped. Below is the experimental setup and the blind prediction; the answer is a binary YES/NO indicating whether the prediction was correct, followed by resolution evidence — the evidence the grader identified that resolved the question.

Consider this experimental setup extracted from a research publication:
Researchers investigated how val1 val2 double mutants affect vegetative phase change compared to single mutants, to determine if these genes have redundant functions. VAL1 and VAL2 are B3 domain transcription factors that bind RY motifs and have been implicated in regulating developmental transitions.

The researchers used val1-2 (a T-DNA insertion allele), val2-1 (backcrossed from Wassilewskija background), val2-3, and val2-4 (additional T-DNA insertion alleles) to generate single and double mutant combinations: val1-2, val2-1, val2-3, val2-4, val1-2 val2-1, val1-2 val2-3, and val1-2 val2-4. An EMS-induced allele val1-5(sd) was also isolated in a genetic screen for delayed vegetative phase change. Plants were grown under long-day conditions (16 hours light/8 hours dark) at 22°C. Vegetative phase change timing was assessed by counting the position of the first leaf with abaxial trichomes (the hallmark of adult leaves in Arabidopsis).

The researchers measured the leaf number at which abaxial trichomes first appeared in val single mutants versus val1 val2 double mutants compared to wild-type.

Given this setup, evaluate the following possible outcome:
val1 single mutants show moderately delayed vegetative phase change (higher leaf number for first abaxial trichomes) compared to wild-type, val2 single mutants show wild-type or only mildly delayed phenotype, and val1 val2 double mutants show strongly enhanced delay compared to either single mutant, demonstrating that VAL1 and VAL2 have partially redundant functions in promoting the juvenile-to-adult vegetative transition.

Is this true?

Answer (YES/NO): YES